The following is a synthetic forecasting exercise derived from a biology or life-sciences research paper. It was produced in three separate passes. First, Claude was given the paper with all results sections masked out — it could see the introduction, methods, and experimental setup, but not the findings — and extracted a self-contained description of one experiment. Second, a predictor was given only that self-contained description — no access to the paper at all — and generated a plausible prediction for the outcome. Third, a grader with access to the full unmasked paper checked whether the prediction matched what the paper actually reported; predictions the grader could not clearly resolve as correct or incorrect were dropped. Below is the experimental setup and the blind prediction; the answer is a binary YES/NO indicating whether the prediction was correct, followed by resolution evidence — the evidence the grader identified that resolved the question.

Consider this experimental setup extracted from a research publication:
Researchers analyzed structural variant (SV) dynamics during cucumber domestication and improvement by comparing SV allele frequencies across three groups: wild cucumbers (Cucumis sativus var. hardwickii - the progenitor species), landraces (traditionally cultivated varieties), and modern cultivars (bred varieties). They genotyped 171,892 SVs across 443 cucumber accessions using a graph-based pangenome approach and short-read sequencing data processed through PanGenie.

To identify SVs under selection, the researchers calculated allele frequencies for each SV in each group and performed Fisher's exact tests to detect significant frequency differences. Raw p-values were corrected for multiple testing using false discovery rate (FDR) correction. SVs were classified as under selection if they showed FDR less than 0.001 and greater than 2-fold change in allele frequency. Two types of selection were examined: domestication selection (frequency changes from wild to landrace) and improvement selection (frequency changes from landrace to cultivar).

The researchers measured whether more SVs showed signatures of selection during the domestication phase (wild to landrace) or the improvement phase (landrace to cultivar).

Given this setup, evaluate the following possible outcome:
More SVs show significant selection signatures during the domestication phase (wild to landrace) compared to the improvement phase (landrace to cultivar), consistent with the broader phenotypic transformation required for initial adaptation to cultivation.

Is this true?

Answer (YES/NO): YES